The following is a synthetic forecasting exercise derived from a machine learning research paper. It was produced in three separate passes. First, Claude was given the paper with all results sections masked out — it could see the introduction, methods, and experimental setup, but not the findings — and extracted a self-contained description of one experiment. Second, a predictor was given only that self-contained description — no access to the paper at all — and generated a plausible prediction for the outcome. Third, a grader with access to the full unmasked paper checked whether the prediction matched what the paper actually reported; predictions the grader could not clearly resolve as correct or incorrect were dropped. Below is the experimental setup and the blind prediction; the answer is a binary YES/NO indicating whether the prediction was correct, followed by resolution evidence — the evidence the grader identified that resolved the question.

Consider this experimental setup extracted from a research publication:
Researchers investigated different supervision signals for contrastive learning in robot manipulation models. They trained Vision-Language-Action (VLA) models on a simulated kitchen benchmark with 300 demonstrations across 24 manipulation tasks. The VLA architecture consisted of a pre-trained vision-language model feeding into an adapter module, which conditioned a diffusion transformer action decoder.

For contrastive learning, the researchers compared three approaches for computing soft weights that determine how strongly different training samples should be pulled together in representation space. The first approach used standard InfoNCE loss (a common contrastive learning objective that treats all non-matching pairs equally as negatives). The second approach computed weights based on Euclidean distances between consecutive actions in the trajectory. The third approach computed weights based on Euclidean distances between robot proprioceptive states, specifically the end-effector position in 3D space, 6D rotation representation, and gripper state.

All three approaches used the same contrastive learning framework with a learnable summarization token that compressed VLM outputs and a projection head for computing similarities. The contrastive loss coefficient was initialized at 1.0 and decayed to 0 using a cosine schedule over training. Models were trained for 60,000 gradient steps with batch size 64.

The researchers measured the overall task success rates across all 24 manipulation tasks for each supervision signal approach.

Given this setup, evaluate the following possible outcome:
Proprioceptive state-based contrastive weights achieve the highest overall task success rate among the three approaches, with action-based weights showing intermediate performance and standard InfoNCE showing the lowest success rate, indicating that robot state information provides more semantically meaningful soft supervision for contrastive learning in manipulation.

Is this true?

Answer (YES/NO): NO